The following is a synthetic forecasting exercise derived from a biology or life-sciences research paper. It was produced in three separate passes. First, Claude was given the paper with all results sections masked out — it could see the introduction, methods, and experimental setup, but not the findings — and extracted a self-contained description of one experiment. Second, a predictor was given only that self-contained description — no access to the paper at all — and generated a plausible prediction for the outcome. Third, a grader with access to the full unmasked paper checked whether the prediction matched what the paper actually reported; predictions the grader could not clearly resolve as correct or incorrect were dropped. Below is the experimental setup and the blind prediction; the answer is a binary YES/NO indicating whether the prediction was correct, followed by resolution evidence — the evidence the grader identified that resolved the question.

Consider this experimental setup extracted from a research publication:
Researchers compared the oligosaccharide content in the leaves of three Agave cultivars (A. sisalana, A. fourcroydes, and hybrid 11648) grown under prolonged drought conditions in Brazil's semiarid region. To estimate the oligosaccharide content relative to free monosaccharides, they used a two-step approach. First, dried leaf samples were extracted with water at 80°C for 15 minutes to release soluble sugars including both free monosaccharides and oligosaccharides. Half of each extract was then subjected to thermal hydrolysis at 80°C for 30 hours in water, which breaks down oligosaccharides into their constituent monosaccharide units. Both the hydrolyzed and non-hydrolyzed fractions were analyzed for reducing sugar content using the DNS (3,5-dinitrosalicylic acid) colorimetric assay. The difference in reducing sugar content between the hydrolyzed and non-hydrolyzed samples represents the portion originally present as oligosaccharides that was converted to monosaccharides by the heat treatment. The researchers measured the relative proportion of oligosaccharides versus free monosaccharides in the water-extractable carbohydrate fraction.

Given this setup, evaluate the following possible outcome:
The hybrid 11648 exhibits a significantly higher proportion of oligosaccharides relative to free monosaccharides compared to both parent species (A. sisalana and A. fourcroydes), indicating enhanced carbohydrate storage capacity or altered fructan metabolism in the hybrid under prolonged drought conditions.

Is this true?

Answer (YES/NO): NO